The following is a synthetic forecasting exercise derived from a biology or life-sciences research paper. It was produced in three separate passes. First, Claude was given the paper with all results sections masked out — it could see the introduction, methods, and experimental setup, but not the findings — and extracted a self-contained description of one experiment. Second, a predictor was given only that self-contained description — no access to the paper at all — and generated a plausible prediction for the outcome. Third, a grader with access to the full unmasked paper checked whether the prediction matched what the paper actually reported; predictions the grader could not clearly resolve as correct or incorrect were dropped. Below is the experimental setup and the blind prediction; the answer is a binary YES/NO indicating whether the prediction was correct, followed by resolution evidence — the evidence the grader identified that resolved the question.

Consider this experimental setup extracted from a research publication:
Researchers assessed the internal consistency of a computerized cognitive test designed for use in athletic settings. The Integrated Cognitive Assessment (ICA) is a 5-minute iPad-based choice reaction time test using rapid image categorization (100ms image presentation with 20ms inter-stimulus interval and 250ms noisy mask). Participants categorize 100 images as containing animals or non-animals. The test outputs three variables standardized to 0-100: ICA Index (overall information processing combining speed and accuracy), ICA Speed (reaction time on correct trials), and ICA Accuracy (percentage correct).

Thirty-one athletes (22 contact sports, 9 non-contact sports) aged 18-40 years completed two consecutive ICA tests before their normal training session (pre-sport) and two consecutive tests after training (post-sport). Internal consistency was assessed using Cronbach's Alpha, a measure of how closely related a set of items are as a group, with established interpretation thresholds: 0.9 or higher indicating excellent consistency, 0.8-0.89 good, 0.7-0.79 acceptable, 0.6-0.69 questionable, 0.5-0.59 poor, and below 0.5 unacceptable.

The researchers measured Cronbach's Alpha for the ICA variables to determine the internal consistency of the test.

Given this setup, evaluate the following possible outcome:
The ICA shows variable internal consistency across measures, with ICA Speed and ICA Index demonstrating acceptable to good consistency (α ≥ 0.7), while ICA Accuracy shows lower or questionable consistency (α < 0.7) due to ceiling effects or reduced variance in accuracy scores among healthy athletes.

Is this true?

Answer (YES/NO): NO